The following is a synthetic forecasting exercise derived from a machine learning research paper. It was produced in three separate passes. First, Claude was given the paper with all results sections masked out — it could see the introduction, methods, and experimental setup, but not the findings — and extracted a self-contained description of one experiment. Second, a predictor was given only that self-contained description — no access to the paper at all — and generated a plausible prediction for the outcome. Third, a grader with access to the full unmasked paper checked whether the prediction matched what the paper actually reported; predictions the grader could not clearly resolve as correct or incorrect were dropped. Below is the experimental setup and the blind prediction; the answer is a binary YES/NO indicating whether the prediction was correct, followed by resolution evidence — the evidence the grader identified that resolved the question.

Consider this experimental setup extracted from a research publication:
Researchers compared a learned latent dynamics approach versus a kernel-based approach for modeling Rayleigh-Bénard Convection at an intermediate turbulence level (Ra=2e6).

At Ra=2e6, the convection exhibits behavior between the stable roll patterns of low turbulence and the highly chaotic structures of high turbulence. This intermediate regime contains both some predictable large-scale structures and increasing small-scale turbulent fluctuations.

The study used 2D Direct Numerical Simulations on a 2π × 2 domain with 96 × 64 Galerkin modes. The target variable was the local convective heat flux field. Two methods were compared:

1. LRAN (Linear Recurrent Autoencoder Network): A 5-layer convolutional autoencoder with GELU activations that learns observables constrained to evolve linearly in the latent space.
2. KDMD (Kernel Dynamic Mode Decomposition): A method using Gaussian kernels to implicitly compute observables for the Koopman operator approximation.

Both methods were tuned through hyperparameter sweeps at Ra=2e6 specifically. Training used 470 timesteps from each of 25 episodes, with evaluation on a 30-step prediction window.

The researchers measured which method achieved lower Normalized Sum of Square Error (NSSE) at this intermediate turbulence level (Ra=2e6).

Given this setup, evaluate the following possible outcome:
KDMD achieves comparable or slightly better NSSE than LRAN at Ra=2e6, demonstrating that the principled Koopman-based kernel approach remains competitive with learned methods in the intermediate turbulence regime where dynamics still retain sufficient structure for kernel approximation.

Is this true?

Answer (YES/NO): YES